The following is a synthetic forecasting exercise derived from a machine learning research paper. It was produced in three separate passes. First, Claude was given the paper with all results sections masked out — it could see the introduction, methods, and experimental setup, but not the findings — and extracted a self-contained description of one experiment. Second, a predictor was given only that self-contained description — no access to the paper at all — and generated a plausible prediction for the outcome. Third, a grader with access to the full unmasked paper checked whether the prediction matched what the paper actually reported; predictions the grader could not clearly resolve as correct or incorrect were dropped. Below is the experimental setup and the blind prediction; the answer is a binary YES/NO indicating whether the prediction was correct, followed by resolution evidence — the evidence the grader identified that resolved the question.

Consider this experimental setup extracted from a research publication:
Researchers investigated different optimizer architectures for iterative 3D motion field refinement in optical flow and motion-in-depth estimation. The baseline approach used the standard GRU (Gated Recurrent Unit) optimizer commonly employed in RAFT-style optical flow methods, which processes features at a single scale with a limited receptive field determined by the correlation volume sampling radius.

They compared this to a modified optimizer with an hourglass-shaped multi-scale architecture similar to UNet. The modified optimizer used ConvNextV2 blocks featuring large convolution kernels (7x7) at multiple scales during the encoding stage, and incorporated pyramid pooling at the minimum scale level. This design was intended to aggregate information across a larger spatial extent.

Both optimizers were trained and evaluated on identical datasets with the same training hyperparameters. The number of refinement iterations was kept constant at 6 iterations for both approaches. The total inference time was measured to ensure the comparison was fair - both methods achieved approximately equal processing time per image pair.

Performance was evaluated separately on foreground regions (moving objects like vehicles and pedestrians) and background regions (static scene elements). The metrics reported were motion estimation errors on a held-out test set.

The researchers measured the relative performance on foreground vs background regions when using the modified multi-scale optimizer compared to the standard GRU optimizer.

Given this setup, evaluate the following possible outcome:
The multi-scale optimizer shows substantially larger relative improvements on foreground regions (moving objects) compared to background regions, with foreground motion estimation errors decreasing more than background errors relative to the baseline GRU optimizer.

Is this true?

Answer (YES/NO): NO